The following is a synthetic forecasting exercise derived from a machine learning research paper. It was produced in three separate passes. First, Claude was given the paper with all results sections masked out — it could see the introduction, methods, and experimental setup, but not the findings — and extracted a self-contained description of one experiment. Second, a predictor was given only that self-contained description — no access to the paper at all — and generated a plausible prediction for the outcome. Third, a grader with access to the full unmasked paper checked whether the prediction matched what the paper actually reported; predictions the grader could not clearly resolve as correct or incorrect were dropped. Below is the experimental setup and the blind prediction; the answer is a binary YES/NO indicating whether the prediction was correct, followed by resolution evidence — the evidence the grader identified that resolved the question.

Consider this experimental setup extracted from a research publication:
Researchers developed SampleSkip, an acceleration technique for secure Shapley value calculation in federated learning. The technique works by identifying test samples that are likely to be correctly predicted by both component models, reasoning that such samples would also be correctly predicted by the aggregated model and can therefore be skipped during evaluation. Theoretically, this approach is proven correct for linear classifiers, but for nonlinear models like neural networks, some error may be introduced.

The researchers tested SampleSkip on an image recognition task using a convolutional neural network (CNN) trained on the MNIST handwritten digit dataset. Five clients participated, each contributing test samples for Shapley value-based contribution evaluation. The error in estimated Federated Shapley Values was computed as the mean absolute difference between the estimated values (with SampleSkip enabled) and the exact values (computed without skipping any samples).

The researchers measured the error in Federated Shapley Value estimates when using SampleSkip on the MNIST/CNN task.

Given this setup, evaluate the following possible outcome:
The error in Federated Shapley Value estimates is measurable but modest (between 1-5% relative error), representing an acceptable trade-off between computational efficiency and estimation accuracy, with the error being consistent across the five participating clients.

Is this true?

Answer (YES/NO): NO